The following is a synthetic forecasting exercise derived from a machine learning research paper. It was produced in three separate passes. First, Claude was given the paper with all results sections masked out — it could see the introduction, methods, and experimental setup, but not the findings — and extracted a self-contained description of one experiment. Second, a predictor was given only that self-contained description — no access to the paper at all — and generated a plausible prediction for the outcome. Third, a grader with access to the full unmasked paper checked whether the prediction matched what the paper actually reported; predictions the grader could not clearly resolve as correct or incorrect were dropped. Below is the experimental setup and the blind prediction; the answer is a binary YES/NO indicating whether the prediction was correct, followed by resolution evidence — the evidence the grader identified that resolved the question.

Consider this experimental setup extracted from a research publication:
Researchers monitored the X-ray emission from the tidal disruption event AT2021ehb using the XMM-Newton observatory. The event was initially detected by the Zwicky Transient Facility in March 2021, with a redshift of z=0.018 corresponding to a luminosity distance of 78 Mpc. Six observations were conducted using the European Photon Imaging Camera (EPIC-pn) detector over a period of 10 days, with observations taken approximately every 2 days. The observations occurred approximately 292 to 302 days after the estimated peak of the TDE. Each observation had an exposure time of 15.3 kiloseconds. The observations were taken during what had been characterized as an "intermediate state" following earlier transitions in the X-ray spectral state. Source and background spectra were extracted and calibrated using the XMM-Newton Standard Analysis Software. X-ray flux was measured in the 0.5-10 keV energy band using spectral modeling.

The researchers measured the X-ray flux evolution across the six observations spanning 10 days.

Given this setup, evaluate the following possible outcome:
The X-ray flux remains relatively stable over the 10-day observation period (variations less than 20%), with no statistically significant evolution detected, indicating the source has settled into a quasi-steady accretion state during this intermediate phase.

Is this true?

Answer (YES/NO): NO